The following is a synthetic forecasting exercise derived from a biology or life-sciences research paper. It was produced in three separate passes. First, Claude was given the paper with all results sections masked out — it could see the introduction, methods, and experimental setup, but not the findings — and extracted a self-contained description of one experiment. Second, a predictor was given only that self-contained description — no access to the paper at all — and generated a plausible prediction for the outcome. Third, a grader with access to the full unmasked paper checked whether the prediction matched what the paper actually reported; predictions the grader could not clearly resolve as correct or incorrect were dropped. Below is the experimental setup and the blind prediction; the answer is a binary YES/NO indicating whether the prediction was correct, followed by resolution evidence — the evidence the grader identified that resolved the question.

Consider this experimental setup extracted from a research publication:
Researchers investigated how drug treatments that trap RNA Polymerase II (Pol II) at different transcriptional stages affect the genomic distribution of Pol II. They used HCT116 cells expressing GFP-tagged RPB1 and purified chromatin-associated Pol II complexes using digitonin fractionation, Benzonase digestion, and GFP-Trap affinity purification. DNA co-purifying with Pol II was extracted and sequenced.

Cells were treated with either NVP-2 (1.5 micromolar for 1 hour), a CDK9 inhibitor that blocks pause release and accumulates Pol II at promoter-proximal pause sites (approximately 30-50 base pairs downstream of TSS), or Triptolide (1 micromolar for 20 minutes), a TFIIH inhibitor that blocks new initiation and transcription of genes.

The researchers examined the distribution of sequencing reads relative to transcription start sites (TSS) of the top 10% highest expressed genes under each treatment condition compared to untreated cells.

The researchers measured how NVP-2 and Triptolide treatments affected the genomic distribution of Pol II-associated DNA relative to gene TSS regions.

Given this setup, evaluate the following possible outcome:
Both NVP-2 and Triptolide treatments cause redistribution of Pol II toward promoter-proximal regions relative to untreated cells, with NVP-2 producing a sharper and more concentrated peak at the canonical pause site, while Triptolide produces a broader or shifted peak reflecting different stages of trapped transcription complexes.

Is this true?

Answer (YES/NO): NO